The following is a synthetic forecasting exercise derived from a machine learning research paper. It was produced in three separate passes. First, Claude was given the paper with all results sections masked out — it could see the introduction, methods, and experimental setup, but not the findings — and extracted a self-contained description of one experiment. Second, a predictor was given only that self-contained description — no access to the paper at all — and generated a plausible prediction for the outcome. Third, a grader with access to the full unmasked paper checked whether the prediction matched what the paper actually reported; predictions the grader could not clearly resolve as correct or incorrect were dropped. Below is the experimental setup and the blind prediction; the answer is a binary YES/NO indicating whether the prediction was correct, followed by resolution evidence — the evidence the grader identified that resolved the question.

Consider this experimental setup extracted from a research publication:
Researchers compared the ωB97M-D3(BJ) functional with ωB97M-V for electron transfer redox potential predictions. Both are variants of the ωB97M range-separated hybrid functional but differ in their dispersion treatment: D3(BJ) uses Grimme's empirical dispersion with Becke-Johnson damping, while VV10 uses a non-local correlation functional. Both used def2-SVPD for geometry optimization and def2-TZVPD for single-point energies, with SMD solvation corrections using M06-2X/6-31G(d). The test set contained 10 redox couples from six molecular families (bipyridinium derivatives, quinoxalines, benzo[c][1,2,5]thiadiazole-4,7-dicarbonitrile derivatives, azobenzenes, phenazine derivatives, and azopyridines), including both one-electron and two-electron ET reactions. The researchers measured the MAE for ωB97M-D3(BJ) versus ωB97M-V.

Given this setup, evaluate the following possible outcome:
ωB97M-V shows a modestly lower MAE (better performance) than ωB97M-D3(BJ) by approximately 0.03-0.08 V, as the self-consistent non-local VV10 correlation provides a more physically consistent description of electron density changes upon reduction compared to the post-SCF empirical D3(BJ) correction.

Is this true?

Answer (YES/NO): NO